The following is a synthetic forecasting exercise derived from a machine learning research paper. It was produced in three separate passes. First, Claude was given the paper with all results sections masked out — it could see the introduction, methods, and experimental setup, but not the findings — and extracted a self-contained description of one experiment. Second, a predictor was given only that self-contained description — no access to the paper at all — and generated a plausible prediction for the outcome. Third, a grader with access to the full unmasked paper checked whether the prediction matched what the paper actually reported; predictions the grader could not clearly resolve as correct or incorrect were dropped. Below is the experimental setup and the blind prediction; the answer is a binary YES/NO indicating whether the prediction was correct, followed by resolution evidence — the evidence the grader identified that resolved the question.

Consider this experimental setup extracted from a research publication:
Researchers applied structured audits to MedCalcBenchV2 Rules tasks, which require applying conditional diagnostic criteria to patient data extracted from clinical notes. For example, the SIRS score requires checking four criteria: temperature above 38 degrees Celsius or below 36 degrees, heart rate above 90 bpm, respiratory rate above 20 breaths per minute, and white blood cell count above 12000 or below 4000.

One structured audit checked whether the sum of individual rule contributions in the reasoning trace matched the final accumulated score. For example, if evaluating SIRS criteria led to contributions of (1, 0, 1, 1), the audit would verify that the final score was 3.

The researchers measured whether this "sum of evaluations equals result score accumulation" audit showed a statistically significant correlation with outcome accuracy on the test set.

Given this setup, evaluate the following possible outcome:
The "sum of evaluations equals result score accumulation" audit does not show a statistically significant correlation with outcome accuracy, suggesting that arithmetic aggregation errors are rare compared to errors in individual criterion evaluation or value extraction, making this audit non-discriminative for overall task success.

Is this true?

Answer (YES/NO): NO